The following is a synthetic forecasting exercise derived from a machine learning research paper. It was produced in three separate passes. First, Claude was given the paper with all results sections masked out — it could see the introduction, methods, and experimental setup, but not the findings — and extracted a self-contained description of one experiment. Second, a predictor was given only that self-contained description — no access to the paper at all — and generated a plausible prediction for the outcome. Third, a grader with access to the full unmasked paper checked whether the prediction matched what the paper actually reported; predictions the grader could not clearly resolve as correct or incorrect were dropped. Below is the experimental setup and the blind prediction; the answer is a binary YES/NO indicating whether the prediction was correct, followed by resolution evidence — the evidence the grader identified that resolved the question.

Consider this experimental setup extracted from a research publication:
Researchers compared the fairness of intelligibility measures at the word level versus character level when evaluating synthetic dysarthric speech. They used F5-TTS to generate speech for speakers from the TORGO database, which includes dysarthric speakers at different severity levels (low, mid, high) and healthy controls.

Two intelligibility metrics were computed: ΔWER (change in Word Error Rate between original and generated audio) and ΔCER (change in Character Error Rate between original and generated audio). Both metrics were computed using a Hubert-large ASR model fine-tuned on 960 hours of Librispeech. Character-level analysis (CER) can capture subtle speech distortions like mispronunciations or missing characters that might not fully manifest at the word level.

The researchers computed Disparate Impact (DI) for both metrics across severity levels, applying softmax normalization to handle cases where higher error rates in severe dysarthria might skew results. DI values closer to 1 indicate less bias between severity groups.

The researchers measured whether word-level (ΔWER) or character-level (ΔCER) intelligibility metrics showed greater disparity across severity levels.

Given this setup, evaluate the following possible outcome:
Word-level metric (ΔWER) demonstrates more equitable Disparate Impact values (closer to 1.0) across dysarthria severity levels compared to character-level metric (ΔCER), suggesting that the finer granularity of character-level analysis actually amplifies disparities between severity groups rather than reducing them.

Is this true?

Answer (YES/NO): NO